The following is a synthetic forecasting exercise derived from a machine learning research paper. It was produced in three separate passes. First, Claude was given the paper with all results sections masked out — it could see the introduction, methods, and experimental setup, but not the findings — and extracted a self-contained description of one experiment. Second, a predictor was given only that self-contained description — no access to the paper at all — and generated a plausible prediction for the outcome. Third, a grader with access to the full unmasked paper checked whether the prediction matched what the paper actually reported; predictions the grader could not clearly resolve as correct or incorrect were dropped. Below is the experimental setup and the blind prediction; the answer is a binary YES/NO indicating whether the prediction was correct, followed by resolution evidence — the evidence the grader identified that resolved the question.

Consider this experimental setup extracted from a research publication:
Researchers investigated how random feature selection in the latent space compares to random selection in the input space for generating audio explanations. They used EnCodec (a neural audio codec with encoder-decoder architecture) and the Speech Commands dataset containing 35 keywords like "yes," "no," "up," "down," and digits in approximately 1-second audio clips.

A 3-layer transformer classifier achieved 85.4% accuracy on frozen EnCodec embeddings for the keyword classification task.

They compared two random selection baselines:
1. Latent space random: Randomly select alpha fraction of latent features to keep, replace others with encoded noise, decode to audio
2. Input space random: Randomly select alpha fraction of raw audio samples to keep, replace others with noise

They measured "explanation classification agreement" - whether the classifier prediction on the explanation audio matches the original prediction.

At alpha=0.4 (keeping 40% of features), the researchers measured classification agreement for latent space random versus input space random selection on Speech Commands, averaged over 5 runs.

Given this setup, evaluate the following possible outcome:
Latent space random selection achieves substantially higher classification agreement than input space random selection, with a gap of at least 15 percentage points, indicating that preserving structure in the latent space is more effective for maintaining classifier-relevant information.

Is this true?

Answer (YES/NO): YES